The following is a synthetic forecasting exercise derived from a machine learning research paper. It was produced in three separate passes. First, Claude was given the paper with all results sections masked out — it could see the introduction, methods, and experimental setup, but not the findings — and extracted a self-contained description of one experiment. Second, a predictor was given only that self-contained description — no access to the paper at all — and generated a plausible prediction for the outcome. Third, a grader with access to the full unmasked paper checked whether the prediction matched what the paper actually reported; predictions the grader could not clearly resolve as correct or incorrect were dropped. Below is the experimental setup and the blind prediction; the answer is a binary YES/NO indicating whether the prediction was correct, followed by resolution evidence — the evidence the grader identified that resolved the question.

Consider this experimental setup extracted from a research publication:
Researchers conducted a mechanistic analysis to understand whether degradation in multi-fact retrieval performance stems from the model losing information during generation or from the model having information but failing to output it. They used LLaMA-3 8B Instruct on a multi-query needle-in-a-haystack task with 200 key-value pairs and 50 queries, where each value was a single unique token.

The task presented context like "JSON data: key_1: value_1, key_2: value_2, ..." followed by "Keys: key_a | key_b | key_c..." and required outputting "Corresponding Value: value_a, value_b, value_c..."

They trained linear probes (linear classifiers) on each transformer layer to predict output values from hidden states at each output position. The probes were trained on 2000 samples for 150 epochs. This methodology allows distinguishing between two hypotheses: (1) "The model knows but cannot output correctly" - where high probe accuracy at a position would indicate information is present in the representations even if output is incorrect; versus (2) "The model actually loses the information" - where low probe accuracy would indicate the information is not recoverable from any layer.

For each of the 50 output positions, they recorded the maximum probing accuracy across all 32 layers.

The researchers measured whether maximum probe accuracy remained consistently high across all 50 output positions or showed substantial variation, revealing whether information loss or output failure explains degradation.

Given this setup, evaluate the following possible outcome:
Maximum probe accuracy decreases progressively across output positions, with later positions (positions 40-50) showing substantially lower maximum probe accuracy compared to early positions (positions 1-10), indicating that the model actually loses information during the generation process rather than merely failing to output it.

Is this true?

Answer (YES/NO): NO